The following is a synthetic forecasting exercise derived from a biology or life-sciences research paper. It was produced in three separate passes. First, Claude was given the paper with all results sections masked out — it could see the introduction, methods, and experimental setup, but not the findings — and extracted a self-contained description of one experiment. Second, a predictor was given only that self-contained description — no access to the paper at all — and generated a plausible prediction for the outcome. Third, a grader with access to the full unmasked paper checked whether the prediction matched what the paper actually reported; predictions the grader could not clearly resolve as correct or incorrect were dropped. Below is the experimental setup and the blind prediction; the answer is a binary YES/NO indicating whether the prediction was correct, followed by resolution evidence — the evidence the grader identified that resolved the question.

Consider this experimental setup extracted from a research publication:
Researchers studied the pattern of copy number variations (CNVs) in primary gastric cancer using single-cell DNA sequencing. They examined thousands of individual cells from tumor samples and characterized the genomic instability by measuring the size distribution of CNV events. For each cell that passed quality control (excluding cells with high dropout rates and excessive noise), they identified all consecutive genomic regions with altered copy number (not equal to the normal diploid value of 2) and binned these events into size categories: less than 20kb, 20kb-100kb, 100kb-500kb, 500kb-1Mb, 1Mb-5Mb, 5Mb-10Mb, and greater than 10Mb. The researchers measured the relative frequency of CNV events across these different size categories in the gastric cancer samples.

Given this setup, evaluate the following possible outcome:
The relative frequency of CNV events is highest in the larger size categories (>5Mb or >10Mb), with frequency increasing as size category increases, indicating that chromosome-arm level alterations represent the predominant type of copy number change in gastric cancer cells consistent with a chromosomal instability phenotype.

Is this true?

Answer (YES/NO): NO